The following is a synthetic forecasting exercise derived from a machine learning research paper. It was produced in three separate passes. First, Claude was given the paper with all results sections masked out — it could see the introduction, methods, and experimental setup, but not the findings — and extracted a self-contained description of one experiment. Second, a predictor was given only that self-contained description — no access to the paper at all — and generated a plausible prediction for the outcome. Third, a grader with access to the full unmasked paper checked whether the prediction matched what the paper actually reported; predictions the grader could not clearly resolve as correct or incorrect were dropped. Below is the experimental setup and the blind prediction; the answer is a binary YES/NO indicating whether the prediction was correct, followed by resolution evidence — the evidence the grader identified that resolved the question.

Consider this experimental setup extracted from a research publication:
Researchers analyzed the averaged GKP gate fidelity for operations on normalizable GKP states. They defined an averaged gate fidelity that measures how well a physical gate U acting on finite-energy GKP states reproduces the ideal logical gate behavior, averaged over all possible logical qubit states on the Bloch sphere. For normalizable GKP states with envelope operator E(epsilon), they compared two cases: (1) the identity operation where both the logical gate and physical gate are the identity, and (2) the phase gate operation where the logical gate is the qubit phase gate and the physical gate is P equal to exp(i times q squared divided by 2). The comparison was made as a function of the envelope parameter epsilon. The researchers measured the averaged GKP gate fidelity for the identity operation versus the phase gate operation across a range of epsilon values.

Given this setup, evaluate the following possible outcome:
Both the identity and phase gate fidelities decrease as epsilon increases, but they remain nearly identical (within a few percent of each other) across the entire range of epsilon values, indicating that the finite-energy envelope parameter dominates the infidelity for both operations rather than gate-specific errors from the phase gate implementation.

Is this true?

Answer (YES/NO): NO